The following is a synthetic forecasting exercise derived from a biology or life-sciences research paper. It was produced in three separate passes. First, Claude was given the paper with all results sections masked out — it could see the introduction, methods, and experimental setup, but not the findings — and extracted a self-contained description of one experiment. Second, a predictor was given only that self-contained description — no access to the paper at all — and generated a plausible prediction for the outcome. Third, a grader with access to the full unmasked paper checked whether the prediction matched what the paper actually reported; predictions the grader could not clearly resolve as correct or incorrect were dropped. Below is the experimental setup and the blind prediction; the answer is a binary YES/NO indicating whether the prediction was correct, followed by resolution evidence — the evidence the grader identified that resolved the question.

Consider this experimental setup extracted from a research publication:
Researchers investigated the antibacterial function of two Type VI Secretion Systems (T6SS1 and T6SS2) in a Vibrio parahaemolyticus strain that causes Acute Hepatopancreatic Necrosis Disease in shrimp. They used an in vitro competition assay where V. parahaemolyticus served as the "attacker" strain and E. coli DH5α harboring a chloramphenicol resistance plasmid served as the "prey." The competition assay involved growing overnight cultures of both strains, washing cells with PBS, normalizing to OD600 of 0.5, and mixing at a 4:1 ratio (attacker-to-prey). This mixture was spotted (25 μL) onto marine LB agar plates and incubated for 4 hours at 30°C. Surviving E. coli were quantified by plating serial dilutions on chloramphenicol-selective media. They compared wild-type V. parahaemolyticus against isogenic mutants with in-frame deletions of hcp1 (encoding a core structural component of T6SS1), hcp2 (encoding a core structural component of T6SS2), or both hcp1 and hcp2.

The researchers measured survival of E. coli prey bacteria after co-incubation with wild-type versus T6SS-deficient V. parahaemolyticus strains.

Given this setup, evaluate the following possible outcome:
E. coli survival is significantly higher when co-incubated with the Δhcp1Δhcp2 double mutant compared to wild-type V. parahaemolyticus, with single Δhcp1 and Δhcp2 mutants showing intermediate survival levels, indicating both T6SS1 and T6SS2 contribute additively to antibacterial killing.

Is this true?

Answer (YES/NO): YES